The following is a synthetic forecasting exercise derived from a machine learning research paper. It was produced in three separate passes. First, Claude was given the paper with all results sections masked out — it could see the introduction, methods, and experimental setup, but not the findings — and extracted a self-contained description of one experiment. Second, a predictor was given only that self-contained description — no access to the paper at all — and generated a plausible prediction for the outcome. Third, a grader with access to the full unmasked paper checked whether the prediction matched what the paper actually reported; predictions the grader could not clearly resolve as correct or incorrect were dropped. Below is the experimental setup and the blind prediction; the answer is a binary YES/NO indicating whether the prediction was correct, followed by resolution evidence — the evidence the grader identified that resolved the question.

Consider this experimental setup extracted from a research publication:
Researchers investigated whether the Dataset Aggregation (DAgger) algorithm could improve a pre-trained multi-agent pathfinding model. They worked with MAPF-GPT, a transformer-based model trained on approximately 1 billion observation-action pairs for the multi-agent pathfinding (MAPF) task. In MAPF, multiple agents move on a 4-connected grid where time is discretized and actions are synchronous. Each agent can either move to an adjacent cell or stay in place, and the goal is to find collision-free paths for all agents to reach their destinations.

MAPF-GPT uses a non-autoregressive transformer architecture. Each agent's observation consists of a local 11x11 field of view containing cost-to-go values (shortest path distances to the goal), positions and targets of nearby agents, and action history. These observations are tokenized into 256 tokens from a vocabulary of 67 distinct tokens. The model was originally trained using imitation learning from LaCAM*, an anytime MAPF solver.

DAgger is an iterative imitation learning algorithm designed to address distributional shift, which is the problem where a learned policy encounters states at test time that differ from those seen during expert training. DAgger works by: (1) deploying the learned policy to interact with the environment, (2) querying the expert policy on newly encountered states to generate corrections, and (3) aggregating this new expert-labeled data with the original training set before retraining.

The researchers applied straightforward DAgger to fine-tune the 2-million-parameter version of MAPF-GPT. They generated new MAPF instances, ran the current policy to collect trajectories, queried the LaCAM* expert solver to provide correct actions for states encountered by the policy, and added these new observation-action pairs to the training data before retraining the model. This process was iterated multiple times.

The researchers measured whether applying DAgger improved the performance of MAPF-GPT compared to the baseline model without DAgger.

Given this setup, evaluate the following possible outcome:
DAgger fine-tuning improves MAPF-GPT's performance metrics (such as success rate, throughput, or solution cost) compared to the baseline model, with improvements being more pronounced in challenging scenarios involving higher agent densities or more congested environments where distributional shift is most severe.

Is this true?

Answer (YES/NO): NO